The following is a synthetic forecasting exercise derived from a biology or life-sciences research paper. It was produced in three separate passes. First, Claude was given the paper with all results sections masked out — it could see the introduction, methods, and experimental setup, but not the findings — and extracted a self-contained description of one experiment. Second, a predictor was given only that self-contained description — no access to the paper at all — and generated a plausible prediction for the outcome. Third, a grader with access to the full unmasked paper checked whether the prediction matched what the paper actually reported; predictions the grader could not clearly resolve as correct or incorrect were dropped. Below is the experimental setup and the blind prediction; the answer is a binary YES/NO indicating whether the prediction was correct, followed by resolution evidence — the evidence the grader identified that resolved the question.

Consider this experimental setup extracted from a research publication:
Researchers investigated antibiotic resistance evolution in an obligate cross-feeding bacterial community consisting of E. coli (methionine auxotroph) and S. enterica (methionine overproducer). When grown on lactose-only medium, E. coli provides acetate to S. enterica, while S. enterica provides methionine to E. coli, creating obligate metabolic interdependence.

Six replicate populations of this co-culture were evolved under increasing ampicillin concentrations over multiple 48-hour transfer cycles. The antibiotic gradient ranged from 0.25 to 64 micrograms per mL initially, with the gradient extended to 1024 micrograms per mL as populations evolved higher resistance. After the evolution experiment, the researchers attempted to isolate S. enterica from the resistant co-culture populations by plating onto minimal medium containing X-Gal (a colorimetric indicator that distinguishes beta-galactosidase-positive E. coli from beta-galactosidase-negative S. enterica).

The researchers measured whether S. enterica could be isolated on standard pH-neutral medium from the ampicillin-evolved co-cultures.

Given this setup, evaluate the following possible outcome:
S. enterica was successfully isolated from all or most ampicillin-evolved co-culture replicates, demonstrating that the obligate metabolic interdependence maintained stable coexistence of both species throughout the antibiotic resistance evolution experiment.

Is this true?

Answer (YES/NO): NO